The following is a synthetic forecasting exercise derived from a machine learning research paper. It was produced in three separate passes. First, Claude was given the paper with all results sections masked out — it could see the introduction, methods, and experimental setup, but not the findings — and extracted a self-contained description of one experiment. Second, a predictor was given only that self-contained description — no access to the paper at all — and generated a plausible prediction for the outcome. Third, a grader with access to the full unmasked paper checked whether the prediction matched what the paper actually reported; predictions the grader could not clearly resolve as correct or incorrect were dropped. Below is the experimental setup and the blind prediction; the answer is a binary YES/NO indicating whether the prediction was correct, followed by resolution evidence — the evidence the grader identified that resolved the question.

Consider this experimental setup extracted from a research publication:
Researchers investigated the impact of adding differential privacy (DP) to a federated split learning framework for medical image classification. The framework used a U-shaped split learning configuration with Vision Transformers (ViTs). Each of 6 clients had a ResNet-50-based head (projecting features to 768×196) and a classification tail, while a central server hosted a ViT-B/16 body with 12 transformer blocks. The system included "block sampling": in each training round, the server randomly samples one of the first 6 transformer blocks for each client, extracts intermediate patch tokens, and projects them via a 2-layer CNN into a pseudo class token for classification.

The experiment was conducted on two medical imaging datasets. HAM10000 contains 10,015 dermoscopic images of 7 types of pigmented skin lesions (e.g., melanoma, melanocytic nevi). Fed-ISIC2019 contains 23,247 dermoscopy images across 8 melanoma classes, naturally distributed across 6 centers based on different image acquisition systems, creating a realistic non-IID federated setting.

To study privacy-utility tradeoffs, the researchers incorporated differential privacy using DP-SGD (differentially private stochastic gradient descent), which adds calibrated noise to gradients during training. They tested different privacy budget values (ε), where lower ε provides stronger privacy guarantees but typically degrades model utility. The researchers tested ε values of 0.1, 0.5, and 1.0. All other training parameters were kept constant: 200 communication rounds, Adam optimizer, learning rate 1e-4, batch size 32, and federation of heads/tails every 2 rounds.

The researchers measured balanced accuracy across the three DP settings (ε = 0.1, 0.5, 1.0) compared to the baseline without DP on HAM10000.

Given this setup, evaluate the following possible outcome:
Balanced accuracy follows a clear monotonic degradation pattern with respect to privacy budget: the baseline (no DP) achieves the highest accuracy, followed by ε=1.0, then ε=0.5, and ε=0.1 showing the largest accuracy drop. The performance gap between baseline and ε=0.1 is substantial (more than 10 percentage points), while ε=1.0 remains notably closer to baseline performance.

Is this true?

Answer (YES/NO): NO